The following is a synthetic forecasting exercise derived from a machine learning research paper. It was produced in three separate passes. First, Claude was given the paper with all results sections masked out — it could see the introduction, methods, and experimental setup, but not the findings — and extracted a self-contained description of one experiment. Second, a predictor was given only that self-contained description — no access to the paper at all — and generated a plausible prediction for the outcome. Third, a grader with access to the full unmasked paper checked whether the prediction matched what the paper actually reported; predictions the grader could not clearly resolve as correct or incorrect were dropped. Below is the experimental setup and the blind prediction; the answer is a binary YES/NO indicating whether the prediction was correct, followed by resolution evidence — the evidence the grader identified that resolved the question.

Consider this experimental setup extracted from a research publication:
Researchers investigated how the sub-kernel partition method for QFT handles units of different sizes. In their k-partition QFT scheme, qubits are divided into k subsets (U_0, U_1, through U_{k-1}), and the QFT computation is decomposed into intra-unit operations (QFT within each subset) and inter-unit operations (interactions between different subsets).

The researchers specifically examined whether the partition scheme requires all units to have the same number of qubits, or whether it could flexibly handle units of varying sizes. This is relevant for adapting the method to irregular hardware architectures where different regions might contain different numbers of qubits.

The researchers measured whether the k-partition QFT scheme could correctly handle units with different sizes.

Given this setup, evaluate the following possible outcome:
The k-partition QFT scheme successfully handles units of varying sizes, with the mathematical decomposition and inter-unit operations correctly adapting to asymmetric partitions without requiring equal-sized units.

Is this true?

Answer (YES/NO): YES